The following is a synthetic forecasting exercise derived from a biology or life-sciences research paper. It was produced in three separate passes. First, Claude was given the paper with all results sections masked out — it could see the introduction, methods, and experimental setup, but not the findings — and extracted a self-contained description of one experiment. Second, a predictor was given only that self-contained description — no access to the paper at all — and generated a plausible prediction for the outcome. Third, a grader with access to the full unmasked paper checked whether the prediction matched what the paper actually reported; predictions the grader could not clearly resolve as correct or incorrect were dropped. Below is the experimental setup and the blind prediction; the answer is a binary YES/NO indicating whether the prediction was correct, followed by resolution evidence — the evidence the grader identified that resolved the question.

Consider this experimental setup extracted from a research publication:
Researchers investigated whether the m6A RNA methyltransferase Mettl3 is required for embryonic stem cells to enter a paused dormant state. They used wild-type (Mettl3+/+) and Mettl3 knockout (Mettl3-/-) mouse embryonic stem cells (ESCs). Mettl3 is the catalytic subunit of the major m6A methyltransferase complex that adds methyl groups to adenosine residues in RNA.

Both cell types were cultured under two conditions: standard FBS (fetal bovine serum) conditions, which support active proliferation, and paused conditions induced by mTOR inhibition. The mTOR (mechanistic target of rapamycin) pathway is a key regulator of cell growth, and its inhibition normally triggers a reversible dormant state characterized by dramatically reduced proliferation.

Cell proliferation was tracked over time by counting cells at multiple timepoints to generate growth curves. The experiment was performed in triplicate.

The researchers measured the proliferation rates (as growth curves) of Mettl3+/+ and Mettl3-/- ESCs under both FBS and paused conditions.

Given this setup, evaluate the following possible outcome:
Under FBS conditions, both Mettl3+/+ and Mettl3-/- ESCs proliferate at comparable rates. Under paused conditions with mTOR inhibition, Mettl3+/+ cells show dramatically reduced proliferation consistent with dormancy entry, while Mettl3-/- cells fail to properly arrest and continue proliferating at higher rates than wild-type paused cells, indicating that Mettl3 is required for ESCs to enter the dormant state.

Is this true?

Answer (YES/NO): YES